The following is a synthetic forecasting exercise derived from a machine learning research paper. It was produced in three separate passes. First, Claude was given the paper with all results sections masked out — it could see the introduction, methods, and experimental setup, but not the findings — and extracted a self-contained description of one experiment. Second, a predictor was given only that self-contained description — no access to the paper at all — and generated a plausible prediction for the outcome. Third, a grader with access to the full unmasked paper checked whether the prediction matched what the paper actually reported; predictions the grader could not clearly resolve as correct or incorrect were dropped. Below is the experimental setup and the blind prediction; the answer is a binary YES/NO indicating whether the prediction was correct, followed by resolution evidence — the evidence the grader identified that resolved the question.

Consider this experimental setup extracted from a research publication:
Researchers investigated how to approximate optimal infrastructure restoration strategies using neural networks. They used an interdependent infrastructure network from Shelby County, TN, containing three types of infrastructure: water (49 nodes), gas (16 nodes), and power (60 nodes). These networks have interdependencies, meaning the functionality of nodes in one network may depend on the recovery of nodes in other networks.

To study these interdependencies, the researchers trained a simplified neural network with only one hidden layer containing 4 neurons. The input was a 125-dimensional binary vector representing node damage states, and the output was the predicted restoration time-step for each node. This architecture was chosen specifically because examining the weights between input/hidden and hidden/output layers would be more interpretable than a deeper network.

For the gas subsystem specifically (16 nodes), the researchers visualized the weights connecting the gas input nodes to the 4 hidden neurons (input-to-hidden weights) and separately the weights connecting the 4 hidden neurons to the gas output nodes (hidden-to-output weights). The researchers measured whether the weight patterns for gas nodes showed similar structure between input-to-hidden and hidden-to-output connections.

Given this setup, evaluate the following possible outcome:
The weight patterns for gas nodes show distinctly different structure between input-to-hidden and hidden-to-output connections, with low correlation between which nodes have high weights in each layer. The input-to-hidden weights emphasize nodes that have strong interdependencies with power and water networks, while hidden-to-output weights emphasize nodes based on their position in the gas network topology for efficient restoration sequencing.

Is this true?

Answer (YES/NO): NO